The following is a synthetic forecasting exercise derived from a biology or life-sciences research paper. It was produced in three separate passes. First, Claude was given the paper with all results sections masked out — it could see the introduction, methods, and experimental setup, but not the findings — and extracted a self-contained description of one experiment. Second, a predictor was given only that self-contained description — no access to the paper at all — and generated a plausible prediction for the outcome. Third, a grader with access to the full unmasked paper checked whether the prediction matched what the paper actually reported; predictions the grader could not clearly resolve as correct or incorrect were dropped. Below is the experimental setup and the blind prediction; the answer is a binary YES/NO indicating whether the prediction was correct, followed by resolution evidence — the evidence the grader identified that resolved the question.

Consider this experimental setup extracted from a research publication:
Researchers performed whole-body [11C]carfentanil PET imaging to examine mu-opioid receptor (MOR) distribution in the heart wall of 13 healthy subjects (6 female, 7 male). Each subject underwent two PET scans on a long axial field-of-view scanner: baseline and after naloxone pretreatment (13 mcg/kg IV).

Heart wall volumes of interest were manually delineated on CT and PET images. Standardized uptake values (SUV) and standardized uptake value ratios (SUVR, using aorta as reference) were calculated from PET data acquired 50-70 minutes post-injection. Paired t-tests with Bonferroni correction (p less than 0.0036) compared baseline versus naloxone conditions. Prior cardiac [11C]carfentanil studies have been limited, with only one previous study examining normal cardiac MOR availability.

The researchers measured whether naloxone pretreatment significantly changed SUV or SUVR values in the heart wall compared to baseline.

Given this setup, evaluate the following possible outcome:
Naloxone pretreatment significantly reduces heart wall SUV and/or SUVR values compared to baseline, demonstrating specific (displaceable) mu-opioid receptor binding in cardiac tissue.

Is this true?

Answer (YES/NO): NO